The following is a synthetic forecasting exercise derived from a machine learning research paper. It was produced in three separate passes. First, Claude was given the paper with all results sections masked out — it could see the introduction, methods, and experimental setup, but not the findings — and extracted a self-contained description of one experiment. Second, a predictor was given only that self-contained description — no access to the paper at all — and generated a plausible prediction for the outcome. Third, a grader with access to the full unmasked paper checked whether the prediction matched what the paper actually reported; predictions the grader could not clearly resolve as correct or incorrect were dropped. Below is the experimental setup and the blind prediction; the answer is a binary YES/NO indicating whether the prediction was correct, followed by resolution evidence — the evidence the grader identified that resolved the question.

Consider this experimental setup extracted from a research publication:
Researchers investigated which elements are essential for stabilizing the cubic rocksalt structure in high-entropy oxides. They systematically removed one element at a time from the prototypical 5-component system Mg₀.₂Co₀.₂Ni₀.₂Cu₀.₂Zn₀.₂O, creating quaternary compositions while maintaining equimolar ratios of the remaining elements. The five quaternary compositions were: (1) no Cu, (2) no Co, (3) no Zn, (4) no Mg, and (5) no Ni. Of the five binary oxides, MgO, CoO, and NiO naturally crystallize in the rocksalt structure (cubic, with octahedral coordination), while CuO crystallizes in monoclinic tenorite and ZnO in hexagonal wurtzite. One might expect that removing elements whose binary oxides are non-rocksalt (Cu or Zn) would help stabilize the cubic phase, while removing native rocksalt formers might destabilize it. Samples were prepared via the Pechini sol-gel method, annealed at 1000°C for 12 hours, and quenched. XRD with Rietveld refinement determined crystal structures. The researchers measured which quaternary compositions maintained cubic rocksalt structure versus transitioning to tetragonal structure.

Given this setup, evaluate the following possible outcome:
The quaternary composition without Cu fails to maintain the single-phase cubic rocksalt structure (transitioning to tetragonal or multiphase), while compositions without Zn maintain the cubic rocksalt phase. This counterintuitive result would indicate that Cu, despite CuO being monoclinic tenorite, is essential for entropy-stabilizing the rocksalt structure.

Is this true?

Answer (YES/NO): NO